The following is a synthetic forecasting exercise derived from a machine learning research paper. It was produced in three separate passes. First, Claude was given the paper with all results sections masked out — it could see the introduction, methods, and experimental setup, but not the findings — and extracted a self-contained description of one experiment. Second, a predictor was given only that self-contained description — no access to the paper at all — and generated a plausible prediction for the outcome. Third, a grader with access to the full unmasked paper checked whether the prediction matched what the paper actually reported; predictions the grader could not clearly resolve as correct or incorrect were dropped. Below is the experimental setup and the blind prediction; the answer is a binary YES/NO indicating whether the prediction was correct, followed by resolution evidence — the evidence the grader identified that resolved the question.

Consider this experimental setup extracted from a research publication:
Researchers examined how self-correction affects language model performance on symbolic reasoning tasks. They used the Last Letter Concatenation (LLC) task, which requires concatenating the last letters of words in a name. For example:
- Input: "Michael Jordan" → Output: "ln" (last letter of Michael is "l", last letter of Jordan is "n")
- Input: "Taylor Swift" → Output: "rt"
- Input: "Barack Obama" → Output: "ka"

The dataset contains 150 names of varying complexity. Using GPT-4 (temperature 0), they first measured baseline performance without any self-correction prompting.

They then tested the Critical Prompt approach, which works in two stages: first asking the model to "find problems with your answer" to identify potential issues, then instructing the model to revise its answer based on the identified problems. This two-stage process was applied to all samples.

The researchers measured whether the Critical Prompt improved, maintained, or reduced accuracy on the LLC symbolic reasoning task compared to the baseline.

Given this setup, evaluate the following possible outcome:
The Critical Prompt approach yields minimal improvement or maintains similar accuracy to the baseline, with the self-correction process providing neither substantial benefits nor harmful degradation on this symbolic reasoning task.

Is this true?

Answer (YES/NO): NO